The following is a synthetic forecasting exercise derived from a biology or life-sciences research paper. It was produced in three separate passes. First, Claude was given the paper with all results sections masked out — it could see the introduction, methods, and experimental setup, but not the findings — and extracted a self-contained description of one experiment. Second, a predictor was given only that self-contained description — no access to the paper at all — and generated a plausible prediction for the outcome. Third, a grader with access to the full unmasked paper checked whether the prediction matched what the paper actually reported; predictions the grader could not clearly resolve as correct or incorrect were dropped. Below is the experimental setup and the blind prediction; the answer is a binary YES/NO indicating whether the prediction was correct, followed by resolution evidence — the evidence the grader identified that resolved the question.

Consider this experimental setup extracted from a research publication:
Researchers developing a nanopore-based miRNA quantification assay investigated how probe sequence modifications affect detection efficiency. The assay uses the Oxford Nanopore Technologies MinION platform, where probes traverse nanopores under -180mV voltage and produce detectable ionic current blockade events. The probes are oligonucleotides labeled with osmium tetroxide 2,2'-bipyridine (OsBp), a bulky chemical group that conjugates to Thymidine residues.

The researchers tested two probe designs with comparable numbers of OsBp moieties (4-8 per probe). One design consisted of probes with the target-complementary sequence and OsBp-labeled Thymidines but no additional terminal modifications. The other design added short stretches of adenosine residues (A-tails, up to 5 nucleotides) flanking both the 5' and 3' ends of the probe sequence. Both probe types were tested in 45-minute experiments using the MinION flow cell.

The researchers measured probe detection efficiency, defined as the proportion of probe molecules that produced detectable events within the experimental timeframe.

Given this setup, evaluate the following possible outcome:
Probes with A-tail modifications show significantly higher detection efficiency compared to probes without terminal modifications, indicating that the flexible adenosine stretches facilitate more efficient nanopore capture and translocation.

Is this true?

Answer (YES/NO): YES